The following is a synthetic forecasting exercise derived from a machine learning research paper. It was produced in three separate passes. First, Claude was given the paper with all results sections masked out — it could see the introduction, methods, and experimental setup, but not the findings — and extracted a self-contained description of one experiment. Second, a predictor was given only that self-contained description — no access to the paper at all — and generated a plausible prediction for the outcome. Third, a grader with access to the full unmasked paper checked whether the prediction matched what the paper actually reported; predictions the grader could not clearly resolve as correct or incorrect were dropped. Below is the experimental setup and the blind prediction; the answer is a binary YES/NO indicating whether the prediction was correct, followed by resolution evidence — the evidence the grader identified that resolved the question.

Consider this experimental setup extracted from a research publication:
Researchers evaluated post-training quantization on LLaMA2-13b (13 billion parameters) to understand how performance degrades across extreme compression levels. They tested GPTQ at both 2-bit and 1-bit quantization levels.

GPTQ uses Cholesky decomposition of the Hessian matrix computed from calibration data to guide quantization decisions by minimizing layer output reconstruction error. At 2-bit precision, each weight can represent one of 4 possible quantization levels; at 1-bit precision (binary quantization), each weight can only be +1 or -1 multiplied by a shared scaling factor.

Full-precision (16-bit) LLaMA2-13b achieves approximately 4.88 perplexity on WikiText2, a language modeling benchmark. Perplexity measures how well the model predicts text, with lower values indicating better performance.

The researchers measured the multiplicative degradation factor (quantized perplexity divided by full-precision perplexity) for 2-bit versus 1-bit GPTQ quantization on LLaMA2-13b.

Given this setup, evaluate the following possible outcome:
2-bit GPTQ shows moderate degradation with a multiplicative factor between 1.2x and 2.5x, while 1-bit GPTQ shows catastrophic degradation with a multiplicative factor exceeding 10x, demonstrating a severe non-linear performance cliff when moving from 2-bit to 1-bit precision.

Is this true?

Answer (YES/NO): NO